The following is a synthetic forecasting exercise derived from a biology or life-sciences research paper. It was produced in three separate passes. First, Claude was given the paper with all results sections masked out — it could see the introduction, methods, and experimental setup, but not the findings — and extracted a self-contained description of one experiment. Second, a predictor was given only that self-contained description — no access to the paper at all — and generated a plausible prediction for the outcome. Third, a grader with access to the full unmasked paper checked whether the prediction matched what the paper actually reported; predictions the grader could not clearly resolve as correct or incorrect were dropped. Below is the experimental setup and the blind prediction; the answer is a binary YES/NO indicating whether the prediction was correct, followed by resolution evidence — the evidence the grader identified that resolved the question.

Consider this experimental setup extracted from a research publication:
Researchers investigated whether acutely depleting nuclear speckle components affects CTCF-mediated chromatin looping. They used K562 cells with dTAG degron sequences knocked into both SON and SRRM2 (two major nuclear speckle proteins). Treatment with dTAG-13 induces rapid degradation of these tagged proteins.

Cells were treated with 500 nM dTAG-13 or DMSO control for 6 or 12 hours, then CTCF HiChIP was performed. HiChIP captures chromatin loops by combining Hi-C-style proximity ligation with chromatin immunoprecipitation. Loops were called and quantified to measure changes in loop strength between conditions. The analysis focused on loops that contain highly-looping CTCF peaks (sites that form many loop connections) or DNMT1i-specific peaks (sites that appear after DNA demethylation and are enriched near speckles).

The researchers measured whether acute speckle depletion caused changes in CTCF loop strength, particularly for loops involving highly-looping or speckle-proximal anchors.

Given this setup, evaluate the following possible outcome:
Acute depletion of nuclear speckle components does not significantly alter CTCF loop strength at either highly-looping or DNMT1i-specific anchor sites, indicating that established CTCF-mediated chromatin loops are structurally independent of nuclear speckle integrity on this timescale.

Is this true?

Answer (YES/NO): YES